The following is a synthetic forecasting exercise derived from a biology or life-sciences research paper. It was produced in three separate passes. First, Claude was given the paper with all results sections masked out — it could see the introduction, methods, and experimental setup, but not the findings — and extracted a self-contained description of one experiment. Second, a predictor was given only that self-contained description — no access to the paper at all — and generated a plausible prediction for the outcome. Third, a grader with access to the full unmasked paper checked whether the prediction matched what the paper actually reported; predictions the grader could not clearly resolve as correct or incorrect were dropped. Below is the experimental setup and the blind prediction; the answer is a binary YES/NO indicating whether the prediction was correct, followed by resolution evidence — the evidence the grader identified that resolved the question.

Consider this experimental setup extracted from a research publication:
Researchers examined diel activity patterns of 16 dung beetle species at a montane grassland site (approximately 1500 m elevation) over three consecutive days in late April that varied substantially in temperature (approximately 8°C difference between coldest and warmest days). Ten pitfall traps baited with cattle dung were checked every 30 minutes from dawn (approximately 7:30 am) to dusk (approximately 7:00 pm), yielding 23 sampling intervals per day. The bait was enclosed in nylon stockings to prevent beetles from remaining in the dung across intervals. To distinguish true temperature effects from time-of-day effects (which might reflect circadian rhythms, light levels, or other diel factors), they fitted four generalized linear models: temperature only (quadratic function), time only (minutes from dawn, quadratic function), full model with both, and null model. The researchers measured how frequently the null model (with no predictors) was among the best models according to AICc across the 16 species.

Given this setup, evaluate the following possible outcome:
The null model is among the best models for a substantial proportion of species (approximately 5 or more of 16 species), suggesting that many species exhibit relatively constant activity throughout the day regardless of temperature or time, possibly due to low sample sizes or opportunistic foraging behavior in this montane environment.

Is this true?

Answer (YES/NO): NO